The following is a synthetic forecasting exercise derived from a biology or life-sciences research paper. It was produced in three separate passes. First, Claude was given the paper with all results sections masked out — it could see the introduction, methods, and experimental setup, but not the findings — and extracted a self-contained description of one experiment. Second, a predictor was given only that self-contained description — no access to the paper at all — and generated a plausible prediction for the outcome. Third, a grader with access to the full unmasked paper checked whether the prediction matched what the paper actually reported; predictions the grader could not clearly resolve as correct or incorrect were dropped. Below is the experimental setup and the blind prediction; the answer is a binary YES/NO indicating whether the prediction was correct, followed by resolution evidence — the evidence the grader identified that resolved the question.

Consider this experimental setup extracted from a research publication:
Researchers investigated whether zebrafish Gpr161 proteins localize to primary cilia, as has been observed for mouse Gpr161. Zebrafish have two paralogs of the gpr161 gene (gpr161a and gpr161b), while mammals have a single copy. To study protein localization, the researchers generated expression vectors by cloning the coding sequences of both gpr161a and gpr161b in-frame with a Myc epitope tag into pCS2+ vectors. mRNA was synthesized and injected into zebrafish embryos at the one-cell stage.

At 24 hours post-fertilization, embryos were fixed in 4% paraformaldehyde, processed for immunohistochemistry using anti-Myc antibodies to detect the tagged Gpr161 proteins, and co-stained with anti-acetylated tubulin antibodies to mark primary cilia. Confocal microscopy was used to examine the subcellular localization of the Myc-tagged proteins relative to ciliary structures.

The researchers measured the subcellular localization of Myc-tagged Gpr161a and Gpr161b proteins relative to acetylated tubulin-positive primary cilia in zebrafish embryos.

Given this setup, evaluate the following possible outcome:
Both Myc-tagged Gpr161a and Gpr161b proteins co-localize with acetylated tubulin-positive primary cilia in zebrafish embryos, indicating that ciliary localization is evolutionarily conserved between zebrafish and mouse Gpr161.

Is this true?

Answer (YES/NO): YES